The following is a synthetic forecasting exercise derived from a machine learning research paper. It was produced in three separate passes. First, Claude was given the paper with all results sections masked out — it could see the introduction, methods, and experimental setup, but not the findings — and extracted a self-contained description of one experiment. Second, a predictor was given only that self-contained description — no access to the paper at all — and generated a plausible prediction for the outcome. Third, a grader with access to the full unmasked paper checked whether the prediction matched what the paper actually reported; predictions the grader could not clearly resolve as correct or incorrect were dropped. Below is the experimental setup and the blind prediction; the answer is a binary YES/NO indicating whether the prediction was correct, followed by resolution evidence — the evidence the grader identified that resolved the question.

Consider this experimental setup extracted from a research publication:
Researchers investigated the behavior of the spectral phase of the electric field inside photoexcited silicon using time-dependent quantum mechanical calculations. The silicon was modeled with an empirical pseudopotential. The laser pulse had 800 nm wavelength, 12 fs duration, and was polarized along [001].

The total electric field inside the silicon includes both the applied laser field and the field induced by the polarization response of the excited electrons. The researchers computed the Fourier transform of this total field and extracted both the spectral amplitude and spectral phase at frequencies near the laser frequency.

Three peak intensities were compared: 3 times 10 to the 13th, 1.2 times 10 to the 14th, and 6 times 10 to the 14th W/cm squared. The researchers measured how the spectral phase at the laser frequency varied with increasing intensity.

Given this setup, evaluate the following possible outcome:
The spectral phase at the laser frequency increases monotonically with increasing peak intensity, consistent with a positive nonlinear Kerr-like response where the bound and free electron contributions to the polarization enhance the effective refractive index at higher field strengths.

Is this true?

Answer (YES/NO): NO